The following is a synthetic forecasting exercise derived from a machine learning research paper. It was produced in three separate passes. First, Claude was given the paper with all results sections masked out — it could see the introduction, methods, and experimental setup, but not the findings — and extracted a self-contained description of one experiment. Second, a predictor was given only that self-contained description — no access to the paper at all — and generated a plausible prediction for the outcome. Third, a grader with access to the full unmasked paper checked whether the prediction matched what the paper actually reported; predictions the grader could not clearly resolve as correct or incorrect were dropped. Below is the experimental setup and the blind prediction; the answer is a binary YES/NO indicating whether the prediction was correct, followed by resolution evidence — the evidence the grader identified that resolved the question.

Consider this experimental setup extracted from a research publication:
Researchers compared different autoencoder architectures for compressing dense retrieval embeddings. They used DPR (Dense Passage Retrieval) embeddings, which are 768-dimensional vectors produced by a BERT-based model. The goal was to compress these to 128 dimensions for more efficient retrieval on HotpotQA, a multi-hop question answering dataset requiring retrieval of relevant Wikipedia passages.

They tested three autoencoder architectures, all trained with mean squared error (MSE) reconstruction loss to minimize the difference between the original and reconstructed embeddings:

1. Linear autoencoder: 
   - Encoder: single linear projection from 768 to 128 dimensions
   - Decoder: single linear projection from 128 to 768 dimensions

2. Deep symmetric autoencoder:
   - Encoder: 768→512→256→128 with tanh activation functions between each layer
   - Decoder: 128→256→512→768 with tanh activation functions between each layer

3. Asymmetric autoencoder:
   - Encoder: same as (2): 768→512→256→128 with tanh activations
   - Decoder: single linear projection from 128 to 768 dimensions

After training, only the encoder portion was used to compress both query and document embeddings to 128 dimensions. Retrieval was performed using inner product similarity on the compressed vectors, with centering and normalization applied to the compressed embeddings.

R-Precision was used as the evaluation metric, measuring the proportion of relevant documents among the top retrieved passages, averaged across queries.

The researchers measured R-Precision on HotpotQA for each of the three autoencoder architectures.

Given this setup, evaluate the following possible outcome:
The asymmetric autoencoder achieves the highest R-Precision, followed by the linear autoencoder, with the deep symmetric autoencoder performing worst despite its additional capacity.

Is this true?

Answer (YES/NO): NO